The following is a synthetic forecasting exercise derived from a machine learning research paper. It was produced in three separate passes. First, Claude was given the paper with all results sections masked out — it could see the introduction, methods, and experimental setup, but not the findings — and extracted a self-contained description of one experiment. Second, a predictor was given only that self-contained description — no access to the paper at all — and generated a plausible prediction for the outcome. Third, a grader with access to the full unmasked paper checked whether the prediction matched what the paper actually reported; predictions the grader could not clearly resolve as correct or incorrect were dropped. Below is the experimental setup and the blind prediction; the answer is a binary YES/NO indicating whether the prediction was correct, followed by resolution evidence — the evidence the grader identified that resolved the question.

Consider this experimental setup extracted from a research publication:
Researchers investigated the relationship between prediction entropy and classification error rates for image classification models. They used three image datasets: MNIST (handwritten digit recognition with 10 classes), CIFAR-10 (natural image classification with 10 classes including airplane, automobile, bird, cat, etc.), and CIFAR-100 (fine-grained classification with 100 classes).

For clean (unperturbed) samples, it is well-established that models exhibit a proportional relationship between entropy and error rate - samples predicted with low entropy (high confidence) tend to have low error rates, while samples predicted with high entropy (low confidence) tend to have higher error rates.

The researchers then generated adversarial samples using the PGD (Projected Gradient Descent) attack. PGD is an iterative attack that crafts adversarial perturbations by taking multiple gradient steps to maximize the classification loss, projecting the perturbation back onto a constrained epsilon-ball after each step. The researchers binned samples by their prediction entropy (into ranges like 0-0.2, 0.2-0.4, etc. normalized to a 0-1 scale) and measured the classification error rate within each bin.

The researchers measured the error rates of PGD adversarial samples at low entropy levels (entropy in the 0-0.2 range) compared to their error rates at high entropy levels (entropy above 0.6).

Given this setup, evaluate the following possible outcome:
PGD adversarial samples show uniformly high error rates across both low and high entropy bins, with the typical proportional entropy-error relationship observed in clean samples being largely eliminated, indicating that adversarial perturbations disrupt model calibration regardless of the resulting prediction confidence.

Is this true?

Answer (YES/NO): NO